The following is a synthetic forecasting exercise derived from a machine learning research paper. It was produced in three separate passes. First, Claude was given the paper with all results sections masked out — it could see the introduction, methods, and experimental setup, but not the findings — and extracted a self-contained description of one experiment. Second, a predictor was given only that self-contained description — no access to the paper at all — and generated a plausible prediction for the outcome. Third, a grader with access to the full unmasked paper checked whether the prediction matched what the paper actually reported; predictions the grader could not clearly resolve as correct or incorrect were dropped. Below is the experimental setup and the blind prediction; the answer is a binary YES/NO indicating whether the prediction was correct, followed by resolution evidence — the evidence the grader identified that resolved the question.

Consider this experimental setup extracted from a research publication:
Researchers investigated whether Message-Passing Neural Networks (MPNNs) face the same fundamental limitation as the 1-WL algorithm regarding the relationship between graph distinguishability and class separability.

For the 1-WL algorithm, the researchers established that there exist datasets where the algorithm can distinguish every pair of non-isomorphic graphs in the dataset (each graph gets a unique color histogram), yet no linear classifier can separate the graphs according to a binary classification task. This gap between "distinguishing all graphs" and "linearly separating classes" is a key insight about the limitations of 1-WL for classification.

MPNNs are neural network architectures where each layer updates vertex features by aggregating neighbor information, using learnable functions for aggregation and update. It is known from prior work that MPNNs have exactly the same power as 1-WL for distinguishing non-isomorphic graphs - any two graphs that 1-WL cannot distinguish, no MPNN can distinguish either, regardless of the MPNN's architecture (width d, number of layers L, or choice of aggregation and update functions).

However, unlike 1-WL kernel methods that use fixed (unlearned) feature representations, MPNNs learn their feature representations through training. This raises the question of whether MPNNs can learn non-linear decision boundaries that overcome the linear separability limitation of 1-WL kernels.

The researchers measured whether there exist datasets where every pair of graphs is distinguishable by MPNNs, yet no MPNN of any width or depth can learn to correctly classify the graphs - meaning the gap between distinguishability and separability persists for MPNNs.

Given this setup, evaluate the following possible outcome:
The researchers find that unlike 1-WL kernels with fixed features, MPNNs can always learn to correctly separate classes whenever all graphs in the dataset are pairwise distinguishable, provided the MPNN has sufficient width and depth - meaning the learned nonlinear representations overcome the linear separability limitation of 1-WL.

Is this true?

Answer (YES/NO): NO